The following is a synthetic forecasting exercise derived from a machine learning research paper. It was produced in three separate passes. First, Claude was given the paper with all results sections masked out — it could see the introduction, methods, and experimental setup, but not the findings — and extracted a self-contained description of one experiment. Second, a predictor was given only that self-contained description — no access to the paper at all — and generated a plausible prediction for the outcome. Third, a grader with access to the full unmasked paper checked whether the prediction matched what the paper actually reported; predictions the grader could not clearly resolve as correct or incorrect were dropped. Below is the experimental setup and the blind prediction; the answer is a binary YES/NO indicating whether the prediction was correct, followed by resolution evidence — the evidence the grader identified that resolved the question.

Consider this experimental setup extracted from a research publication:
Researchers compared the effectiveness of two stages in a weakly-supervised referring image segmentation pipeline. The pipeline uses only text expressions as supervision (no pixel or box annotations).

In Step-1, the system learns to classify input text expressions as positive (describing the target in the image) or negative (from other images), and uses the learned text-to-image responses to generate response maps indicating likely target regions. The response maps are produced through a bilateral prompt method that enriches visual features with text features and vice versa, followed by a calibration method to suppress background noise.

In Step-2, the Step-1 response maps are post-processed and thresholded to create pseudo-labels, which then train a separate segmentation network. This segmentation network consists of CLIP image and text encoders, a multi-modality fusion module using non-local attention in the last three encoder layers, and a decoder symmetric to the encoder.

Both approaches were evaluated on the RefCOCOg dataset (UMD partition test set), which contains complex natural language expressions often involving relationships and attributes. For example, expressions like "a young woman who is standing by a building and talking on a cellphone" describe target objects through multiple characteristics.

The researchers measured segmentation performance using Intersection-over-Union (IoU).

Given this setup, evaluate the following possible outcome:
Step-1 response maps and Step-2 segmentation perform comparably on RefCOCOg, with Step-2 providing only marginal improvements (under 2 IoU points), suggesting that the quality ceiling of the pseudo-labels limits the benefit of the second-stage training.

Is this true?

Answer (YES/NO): NO